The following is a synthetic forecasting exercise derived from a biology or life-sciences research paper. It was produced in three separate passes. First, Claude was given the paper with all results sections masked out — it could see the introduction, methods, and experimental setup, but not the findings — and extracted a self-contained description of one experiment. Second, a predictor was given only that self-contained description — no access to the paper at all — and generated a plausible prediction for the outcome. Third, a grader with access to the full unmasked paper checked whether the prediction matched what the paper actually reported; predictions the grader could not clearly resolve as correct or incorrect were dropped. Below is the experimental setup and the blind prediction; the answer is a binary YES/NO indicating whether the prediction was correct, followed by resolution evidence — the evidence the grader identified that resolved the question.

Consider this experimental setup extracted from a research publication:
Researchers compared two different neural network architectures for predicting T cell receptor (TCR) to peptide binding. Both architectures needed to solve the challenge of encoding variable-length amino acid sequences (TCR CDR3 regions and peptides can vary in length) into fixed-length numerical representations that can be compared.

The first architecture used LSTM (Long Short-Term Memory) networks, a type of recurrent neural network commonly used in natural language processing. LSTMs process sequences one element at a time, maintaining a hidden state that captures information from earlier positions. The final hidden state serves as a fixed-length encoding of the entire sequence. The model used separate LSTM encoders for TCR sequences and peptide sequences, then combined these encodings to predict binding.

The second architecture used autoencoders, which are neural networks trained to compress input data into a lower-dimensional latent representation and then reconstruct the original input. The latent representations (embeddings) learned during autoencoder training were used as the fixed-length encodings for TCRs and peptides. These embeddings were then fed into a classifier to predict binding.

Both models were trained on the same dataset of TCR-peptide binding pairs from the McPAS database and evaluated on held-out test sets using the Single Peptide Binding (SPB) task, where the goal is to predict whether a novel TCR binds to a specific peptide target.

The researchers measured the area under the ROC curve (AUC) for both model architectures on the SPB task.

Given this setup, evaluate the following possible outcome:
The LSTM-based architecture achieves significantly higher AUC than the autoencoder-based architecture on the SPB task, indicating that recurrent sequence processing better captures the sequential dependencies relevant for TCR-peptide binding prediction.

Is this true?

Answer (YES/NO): NO